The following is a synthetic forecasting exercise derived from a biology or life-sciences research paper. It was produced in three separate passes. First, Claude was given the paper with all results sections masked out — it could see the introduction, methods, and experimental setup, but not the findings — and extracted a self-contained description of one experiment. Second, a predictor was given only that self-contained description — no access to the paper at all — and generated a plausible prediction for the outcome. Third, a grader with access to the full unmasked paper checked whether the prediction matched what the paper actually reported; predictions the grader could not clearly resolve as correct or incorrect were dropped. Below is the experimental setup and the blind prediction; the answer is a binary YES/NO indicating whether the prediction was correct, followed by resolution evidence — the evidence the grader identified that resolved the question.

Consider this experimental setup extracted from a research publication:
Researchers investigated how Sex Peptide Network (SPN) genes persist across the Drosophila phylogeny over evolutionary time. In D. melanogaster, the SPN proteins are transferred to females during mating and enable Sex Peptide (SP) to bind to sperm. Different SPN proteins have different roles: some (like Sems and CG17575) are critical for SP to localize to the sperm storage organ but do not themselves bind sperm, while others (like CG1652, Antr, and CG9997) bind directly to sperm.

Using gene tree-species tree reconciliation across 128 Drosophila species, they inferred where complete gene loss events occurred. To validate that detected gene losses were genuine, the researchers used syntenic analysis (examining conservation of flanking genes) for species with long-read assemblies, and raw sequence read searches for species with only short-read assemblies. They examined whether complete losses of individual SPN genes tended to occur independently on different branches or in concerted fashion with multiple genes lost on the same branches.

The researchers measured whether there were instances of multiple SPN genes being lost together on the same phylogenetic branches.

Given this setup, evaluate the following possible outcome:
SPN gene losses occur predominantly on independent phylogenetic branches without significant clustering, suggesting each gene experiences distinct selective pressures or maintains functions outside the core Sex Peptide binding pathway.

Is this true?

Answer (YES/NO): NO